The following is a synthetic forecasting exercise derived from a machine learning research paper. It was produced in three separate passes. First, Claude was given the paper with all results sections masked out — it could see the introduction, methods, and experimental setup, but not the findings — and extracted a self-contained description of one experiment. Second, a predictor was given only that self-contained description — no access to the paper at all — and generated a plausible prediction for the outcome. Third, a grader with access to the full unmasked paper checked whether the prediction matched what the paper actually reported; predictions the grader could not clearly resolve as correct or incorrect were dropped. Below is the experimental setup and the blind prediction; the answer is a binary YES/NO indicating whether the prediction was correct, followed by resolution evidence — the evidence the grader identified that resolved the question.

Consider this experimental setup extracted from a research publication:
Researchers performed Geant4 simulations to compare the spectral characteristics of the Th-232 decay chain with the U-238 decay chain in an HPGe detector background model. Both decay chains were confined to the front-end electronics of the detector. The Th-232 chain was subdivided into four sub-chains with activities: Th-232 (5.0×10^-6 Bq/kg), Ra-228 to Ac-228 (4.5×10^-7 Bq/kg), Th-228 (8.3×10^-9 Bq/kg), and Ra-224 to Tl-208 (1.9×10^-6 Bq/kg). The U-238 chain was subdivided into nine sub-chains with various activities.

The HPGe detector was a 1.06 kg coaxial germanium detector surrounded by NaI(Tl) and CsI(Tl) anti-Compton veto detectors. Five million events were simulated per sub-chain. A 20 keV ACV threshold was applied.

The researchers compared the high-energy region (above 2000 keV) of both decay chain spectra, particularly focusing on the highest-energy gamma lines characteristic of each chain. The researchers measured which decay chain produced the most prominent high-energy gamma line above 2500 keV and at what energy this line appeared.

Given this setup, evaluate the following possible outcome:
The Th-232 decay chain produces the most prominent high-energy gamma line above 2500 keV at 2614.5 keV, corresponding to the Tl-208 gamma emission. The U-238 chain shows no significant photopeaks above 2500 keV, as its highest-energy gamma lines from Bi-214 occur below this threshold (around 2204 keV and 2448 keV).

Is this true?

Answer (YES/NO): YES